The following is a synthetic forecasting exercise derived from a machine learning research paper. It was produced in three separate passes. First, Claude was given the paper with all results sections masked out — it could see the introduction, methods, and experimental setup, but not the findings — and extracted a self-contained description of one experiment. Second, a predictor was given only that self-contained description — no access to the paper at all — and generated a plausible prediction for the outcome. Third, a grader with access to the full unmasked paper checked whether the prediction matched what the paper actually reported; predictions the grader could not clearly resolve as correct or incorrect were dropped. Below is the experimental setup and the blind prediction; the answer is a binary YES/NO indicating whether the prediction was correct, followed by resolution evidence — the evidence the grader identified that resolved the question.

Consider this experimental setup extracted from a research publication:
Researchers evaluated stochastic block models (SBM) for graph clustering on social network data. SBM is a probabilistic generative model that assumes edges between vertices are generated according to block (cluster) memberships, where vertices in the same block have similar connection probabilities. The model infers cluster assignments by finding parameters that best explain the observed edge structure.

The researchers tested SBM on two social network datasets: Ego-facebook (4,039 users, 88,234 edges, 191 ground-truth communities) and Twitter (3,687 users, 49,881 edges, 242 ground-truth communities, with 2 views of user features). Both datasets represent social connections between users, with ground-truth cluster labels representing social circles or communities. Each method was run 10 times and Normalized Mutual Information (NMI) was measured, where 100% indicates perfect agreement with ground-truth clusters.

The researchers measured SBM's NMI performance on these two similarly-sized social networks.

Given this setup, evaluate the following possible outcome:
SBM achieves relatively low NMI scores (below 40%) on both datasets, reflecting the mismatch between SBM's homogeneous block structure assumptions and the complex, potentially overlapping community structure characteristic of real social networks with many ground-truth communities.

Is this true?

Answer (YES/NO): NO